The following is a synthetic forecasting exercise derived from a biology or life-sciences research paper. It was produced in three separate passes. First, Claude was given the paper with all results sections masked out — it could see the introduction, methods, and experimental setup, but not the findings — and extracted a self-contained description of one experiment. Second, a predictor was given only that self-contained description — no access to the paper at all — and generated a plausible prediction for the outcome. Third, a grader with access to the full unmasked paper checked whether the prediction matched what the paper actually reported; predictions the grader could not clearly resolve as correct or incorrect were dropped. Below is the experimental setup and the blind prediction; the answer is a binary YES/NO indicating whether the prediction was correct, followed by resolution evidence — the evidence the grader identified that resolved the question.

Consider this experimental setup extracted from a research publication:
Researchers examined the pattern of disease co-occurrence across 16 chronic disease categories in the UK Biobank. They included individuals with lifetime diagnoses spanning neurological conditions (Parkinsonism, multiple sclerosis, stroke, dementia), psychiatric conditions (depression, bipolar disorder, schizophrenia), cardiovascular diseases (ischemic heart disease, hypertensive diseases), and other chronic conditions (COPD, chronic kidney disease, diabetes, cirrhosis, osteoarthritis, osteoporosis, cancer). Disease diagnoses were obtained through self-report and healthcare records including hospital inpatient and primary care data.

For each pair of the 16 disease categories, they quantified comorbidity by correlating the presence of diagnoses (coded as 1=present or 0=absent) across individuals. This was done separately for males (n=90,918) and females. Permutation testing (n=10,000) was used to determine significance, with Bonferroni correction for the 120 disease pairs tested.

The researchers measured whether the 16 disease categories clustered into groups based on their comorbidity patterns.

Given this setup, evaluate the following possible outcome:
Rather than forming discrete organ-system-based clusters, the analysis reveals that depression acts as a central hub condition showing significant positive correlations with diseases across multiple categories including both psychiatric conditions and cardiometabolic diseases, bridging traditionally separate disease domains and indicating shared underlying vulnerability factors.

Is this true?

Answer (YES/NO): NO